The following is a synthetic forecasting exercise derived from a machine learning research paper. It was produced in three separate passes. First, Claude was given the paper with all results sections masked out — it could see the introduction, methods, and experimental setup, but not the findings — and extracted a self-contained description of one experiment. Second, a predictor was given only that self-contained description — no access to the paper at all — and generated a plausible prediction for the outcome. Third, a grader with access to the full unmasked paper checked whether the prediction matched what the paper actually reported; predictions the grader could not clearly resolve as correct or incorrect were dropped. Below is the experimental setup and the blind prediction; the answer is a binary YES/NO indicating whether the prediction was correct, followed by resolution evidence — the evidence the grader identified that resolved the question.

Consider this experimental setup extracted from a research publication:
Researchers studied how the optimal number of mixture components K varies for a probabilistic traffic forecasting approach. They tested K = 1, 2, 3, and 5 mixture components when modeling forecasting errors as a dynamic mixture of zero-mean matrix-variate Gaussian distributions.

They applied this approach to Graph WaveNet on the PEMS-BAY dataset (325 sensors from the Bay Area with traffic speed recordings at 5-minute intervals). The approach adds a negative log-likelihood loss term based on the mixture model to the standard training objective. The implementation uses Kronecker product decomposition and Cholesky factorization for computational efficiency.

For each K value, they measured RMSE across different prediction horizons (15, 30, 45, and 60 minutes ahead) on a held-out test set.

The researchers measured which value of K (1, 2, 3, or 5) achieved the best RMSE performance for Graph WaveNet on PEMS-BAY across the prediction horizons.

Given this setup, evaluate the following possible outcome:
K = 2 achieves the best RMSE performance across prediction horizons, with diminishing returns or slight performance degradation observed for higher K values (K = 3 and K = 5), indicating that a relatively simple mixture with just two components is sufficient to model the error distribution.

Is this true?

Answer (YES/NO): NO